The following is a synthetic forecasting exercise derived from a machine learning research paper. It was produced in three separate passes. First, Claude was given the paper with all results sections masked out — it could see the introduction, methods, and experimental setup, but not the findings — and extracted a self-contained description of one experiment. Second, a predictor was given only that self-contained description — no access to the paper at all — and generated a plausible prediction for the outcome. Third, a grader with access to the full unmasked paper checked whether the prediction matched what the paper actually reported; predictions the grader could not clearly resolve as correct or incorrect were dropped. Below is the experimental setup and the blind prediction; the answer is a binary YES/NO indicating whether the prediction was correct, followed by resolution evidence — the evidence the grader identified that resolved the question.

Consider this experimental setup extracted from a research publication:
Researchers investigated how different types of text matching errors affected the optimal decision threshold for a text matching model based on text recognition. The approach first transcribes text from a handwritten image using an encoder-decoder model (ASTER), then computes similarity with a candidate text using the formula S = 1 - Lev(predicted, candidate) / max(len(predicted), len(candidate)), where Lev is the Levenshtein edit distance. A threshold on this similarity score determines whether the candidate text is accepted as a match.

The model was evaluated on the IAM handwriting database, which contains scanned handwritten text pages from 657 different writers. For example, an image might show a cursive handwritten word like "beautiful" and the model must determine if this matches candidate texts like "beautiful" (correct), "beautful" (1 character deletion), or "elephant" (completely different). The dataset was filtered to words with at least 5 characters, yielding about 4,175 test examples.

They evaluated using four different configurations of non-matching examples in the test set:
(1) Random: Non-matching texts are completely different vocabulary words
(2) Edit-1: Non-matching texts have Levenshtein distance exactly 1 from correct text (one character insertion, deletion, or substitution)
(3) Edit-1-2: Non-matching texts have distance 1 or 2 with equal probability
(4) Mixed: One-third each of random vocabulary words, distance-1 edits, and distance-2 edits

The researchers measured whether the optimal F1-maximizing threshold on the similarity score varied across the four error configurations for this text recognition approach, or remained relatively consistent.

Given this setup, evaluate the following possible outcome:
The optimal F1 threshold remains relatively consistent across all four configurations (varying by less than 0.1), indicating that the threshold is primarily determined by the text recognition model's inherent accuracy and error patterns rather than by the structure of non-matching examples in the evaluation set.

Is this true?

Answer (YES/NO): NO